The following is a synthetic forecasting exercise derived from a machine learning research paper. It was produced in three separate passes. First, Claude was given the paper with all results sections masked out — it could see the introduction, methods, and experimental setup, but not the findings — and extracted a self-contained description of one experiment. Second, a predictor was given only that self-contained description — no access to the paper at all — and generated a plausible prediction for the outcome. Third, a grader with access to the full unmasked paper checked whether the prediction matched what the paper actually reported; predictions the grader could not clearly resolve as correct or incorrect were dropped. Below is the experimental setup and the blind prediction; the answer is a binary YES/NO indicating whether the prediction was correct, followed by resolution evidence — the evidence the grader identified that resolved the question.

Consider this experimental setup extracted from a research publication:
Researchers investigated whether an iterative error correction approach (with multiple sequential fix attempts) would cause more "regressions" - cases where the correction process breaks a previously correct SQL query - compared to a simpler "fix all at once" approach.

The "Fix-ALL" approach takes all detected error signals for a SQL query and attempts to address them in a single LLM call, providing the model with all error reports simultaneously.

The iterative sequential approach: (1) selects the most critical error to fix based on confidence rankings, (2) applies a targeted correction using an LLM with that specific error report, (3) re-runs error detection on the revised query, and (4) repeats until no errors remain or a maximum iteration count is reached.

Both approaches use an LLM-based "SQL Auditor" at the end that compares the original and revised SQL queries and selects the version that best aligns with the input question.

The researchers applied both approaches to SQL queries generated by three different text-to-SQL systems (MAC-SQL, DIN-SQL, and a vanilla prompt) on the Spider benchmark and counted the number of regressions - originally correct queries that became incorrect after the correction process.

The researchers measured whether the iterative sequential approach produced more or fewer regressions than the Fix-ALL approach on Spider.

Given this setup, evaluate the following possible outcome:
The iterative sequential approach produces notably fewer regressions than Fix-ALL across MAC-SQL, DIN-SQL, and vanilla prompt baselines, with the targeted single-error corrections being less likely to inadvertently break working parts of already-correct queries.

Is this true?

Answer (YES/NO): NO